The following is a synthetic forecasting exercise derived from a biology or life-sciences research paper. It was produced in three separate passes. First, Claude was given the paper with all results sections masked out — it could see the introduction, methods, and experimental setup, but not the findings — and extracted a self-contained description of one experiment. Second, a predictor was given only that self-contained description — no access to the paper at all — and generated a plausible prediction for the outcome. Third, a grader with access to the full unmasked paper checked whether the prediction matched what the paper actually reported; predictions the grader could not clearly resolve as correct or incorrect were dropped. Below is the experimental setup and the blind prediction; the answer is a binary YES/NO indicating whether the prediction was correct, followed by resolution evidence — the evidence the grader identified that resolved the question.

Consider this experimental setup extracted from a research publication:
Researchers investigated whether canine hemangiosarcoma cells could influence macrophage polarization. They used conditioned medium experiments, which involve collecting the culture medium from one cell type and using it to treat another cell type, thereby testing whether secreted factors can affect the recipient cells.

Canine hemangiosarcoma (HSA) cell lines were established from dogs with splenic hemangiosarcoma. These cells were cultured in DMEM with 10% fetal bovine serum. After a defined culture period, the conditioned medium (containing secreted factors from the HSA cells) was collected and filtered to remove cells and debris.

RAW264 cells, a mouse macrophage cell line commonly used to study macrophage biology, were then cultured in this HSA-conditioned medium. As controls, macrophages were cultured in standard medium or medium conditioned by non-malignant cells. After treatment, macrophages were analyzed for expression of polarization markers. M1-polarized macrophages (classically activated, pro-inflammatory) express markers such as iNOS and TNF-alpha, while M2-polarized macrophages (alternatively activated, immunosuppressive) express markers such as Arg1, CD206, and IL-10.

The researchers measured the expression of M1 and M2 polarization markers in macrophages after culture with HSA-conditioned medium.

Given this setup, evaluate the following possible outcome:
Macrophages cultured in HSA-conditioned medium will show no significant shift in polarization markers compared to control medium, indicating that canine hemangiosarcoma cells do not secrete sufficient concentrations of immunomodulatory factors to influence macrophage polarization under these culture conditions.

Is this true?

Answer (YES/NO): NO